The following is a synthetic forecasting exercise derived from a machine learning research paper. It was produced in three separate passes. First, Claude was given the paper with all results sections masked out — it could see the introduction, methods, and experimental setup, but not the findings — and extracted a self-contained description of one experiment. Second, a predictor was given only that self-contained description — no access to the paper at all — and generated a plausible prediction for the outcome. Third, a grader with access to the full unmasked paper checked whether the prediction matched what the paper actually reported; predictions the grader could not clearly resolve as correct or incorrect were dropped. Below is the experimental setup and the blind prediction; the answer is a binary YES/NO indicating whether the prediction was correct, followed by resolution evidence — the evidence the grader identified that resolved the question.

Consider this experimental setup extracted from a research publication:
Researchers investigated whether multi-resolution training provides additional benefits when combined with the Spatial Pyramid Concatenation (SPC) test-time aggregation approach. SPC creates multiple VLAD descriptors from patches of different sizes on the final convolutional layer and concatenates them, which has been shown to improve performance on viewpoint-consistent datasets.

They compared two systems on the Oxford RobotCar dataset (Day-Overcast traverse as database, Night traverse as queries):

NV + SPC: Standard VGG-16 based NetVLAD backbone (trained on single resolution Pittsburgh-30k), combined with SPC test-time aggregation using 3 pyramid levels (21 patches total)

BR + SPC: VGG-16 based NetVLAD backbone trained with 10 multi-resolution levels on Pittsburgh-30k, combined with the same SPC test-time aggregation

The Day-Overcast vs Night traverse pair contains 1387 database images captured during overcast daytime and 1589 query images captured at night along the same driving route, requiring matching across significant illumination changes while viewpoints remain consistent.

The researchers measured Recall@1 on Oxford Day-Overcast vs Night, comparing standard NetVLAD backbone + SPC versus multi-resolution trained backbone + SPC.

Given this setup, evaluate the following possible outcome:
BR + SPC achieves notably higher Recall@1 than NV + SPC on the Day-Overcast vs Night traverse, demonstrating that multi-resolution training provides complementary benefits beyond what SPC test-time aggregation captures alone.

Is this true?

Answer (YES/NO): YES